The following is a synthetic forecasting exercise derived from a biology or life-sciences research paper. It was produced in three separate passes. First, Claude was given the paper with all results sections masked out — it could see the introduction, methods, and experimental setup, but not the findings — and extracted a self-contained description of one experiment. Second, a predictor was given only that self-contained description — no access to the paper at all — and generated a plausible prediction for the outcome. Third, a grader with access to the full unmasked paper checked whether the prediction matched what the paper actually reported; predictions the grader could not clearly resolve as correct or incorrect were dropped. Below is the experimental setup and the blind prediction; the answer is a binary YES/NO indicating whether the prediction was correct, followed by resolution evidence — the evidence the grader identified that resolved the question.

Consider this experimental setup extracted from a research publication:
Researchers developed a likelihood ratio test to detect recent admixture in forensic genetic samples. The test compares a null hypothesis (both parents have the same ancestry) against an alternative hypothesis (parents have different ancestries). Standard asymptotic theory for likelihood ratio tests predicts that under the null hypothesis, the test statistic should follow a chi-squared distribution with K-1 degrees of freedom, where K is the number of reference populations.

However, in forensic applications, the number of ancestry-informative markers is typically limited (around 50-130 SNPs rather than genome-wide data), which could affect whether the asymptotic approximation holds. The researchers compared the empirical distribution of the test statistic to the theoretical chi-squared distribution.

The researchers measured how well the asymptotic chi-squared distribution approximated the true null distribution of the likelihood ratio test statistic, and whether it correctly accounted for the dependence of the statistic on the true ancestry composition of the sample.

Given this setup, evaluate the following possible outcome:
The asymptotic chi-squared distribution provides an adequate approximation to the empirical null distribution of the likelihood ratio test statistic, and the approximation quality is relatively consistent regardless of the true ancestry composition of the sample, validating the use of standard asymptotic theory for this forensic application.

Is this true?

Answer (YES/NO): NO